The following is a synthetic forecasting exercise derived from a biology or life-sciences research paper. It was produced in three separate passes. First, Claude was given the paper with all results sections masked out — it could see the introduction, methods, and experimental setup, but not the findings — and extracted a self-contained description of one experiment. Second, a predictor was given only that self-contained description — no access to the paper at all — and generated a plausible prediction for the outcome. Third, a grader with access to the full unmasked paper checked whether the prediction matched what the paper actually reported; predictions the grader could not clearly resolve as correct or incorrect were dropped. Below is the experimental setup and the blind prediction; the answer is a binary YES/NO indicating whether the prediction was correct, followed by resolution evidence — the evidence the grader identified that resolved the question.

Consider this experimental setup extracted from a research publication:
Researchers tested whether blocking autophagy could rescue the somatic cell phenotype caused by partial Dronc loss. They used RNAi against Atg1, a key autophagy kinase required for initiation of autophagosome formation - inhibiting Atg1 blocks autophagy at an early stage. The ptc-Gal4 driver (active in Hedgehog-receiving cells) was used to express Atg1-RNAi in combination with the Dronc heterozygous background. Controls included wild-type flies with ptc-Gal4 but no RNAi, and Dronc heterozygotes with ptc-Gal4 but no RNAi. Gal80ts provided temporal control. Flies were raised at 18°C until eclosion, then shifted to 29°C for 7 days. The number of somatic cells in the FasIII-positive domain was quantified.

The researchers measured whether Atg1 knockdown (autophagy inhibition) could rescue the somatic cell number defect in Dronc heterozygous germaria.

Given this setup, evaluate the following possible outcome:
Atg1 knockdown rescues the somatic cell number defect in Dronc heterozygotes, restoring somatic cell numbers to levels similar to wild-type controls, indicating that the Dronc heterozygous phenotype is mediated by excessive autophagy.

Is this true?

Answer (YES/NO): NO